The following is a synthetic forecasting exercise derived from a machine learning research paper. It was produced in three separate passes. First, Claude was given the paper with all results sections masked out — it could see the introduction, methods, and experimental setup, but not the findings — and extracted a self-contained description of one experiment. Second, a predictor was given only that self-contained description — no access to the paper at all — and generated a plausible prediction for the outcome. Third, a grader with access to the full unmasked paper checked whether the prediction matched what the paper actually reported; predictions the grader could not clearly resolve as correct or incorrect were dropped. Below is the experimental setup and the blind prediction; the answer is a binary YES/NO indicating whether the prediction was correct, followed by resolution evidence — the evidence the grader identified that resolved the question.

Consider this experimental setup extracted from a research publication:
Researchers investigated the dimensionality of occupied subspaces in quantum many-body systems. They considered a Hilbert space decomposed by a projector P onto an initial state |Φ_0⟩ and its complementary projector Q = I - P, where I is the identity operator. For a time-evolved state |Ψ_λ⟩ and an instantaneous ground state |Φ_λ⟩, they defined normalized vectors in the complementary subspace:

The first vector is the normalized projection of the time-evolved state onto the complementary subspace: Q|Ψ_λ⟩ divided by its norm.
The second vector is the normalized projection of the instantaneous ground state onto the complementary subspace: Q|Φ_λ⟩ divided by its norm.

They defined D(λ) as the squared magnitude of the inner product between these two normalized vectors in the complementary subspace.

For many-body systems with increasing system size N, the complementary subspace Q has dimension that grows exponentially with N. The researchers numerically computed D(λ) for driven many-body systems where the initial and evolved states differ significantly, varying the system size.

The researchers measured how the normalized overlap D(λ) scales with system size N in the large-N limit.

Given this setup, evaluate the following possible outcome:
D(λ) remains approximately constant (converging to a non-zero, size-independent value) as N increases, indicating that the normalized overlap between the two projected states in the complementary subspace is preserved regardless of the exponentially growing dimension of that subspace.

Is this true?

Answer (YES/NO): NO